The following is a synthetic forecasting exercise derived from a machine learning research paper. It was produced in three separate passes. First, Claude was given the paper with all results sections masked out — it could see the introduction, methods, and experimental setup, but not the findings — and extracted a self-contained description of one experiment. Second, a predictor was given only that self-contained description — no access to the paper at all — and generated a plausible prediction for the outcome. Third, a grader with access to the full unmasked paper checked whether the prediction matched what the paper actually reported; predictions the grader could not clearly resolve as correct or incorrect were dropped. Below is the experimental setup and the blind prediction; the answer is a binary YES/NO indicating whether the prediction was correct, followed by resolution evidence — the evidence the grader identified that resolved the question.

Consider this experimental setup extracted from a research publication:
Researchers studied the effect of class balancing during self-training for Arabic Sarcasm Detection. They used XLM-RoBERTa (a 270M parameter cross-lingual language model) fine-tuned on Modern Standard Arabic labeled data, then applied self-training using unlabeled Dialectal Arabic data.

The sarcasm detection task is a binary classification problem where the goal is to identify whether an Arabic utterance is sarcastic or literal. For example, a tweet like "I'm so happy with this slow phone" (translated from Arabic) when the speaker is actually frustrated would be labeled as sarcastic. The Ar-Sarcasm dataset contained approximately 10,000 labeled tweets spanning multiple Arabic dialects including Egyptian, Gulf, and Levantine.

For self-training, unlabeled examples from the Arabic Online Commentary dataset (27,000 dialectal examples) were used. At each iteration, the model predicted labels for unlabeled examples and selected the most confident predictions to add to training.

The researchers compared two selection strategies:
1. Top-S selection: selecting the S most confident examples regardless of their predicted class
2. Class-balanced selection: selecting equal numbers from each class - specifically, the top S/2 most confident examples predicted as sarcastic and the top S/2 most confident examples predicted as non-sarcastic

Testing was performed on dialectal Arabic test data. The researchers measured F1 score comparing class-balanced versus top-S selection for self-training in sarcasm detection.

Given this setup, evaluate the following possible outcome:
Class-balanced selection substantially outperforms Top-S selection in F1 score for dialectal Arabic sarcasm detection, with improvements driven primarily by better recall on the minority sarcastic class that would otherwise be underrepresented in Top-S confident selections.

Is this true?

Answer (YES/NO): NO